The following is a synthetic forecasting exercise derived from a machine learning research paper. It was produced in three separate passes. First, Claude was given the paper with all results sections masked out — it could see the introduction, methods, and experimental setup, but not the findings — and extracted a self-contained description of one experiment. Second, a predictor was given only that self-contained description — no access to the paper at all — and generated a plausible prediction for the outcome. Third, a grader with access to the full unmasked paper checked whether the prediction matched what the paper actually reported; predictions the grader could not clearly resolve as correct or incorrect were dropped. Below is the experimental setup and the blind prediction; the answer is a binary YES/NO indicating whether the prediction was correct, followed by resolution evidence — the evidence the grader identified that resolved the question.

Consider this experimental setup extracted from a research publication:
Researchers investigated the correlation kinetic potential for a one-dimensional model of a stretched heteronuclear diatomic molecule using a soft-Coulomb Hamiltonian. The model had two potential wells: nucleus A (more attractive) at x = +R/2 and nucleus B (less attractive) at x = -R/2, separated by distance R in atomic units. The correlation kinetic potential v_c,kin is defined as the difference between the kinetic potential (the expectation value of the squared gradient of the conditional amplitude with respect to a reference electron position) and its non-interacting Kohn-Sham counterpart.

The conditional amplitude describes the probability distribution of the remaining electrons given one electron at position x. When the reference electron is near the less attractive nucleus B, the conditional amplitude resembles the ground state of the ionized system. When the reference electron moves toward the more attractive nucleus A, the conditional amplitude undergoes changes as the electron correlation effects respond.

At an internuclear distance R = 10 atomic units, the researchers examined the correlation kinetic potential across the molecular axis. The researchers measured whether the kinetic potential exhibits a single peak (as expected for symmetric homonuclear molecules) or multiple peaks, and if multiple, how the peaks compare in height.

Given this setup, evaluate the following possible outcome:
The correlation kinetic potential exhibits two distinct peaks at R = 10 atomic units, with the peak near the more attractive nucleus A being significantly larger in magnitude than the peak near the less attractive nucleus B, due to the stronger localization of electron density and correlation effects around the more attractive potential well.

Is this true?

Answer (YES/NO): NO